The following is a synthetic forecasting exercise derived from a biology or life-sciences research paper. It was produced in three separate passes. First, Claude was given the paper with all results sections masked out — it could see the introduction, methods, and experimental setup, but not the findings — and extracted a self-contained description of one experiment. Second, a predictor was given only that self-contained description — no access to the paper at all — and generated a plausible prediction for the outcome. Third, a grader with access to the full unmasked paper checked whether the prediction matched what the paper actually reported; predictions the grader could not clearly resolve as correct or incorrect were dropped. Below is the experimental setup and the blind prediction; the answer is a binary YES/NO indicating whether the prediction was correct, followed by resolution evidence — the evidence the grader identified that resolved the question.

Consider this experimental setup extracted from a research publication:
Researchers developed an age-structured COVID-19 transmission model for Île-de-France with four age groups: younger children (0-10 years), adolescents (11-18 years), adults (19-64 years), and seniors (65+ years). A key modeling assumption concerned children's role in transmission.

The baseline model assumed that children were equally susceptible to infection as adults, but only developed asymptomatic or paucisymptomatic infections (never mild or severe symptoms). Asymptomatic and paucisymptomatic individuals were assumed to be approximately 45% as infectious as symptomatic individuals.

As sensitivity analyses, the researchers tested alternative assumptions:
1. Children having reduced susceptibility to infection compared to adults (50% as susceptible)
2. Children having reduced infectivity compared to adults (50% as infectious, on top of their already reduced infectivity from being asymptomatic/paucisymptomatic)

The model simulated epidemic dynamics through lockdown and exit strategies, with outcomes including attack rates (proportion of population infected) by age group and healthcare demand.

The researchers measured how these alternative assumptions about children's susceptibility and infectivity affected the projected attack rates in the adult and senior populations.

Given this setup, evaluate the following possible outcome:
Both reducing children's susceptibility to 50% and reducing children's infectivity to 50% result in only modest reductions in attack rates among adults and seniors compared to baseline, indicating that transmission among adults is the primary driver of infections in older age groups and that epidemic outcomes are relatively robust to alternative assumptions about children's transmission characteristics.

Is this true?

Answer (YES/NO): NO